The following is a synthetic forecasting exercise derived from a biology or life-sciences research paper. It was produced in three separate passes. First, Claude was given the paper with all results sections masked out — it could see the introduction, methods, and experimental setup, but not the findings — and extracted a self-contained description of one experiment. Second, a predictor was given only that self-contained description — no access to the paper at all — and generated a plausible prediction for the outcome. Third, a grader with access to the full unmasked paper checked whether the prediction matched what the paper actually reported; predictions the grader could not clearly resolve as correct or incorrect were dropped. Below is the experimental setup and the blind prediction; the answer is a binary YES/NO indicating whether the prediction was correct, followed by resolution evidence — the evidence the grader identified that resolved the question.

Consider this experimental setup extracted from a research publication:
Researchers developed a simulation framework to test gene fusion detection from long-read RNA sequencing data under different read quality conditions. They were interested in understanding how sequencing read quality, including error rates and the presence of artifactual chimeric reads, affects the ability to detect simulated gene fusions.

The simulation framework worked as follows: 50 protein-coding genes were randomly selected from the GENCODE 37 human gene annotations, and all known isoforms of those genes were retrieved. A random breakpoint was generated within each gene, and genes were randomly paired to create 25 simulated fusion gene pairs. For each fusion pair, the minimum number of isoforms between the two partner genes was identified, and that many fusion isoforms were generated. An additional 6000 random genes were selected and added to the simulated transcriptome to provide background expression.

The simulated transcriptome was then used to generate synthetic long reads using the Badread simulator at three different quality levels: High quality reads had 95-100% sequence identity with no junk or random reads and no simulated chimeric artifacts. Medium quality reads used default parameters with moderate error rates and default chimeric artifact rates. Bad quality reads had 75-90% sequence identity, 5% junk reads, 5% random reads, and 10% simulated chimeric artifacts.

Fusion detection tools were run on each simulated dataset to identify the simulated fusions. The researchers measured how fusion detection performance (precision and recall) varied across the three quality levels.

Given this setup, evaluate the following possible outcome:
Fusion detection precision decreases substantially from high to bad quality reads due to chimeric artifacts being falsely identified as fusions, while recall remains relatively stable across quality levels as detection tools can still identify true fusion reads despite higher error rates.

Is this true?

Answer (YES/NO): NO